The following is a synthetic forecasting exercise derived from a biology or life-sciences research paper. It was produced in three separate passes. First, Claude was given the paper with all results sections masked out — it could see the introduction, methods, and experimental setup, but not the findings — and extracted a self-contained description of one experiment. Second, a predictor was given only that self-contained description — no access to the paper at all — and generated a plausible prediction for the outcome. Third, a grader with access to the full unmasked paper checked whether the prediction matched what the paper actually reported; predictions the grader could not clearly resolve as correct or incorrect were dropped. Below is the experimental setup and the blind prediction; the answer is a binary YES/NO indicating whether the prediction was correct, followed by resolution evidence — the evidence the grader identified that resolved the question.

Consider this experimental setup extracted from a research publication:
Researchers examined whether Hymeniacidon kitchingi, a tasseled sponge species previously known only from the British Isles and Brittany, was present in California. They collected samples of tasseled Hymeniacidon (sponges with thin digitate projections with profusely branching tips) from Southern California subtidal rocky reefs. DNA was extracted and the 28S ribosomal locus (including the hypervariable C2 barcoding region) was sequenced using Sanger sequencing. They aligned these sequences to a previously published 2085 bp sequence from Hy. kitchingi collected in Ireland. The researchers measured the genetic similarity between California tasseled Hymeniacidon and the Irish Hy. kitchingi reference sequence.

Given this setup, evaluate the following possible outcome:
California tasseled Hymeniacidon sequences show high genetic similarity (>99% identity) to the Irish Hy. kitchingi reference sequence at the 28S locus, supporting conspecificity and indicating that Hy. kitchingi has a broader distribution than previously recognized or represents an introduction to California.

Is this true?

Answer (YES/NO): YES